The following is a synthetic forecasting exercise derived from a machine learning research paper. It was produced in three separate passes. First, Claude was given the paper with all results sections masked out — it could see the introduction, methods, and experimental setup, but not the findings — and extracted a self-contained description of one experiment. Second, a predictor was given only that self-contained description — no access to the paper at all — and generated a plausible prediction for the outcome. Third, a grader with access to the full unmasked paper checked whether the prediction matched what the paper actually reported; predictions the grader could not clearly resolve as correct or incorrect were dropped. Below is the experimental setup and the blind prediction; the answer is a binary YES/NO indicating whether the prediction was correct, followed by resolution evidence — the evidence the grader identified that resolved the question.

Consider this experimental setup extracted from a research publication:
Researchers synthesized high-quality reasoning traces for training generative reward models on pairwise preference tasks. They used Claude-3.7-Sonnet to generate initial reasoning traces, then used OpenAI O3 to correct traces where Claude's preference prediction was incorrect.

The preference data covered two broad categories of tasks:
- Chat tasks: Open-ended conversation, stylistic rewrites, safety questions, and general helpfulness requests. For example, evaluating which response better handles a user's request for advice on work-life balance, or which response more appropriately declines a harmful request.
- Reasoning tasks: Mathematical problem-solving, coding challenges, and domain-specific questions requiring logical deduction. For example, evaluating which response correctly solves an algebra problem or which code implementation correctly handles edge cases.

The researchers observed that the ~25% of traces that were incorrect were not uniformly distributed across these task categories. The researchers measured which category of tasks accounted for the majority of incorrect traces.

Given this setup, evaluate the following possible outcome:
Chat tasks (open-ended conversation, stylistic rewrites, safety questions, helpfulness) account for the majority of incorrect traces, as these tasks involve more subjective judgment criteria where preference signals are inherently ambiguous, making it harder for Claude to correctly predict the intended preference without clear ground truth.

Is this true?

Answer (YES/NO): YES